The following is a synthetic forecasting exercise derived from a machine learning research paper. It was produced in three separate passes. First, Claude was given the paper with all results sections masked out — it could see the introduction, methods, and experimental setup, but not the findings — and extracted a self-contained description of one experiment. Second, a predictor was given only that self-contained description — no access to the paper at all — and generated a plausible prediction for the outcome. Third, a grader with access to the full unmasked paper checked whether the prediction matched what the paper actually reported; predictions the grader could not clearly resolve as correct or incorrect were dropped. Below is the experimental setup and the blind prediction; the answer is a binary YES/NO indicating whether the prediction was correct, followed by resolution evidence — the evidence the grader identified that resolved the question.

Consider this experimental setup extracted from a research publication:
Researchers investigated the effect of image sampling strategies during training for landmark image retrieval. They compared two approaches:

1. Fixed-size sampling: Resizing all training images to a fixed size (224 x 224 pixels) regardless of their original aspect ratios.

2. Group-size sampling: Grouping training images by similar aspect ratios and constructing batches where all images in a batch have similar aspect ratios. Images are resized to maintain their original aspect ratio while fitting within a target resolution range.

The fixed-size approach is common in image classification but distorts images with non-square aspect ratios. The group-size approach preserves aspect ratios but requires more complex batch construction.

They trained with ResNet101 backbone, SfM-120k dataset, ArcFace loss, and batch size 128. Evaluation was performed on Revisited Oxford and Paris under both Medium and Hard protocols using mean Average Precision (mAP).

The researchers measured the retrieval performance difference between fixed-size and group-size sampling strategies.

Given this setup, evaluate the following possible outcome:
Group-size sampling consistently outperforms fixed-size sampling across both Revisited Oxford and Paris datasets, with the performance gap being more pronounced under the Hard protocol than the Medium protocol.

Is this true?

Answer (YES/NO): YES